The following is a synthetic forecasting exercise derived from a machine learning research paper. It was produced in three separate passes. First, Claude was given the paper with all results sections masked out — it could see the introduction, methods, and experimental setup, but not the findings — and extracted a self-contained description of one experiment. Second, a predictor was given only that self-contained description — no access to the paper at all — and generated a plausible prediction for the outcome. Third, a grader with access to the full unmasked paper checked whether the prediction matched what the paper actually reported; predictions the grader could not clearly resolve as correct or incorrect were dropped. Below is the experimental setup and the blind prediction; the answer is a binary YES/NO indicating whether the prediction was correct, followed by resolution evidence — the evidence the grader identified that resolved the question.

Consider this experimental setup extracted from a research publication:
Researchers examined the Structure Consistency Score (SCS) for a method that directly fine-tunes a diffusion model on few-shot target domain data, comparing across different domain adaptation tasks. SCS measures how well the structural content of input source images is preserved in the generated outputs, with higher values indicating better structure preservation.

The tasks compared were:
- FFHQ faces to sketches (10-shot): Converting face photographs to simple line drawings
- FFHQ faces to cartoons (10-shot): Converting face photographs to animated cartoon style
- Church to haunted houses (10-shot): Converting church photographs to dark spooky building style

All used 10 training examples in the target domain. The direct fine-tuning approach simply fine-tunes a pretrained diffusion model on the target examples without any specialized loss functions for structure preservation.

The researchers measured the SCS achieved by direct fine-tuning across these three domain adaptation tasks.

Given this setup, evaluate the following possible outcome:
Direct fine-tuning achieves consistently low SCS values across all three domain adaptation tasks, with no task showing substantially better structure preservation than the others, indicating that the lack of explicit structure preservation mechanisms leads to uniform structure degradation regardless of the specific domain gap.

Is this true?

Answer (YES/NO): NO